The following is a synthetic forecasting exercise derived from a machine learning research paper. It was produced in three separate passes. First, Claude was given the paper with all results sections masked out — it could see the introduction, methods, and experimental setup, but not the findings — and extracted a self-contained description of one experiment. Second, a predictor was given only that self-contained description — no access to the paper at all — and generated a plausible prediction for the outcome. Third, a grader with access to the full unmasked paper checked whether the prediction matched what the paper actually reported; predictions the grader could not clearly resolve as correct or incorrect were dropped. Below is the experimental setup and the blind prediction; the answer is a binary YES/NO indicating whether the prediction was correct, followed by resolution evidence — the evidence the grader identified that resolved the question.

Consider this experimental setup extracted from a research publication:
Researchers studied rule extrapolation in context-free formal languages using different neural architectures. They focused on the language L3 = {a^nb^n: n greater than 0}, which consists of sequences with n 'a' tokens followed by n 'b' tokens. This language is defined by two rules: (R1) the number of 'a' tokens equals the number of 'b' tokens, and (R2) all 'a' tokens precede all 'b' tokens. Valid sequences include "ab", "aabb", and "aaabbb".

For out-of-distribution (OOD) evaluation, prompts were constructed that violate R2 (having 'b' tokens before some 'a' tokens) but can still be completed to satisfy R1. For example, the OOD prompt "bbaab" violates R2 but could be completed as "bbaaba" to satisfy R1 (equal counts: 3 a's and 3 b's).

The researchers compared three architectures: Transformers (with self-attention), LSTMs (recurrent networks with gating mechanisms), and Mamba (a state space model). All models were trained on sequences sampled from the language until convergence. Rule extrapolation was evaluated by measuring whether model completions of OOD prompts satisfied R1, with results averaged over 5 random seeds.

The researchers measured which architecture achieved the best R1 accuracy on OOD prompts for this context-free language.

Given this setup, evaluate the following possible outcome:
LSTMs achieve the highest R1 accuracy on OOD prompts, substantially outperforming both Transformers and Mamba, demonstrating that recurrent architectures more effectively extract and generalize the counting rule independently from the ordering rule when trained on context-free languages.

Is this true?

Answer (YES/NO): NO